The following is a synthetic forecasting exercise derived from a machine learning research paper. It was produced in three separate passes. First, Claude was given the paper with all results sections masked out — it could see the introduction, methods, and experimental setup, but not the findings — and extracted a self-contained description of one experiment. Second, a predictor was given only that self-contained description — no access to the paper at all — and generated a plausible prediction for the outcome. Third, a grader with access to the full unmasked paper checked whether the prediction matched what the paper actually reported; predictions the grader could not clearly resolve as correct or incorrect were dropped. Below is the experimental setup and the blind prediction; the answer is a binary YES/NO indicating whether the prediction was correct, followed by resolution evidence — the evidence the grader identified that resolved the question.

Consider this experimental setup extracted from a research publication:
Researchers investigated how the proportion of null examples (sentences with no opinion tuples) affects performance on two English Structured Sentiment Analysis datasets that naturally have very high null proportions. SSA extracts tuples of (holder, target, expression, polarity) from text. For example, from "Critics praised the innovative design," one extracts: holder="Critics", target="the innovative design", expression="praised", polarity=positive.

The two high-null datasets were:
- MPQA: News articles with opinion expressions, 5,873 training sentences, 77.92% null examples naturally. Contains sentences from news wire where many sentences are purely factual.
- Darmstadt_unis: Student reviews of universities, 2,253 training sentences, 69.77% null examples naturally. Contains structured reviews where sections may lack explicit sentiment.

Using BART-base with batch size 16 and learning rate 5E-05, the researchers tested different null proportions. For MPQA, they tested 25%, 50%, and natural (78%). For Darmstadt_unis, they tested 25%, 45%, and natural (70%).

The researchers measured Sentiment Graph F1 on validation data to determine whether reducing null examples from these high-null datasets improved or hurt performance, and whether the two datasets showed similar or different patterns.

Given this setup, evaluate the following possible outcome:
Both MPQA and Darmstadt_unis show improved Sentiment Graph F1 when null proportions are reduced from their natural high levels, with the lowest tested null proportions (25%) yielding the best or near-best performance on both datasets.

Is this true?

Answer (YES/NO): NO